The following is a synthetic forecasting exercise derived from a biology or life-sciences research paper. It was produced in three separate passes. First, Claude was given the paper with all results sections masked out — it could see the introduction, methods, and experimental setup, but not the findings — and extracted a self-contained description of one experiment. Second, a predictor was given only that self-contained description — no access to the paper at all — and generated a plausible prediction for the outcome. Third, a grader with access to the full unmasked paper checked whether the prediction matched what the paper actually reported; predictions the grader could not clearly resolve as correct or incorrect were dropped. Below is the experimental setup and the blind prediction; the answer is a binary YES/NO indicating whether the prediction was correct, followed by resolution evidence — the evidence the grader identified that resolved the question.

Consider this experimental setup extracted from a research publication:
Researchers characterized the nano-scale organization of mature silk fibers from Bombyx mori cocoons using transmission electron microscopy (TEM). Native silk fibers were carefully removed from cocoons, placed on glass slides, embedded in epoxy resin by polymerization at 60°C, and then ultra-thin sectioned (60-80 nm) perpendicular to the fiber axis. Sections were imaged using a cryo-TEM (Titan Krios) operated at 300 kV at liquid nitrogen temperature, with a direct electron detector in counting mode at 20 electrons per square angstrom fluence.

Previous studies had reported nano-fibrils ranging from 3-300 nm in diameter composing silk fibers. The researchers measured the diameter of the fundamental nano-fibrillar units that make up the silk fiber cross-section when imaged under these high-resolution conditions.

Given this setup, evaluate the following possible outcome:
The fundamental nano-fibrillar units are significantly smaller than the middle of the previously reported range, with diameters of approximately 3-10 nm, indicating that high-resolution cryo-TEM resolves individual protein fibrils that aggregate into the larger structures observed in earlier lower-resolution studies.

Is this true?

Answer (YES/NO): NO